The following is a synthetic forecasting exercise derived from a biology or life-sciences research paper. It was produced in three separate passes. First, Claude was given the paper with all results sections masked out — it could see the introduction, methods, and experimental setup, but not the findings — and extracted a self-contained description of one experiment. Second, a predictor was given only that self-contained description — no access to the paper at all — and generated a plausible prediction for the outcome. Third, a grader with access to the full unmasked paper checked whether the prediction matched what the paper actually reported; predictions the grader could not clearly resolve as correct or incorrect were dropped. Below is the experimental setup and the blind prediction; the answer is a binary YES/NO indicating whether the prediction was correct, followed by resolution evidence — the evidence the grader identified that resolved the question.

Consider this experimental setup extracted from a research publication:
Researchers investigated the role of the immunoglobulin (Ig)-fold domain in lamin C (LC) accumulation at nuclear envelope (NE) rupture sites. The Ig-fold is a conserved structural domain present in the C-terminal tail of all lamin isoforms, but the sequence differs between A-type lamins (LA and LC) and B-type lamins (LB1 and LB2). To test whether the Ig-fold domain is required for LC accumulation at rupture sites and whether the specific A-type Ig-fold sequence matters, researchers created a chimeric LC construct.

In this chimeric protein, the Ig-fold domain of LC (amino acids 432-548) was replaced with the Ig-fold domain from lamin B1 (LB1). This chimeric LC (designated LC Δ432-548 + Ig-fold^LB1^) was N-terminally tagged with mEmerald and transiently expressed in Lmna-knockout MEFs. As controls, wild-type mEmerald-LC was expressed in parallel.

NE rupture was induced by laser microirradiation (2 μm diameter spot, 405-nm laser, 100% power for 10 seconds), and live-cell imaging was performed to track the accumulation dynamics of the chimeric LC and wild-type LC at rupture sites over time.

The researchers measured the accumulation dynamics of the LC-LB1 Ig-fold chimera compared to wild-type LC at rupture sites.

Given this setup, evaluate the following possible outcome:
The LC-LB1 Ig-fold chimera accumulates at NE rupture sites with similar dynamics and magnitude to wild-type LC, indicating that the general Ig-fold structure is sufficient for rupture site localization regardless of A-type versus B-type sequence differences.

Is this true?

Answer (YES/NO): NO